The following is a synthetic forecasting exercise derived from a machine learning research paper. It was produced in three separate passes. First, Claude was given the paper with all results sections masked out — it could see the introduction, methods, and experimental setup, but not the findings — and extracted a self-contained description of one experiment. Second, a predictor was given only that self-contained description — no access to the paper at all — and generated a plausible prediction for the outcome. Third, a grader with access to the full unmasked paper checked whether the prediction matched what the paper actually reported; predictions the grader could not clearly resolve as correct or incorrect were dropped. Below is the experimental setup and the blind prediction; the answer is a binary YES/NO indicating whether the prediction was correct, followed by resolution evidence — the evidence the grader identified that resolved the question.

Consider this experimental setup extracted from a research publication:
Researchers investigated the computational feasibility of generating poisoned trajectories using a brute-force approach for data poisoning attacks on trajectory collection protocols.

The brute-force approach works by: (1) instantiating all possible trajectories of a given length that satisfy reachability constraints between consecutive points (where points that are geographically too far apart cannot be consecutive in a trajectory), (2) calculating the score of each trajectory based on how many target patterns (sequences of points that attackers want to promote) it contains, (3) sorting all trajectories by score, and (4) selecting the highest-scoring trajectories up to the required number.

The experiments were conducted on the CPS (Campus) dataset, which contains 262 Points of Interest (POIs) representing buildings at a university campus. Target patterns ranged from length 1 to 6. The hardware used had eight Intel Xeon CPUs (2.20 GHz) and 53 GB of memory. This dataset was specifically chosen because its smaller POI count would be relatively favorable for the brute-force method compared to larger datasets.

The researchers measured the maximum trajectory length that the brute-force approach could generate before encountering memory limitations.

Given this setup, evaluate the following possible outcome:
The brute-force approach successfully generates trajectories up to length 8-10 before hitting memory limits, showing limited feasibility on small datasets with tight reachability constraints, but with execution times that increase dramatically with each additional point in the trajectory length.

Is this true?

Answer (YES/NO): NO